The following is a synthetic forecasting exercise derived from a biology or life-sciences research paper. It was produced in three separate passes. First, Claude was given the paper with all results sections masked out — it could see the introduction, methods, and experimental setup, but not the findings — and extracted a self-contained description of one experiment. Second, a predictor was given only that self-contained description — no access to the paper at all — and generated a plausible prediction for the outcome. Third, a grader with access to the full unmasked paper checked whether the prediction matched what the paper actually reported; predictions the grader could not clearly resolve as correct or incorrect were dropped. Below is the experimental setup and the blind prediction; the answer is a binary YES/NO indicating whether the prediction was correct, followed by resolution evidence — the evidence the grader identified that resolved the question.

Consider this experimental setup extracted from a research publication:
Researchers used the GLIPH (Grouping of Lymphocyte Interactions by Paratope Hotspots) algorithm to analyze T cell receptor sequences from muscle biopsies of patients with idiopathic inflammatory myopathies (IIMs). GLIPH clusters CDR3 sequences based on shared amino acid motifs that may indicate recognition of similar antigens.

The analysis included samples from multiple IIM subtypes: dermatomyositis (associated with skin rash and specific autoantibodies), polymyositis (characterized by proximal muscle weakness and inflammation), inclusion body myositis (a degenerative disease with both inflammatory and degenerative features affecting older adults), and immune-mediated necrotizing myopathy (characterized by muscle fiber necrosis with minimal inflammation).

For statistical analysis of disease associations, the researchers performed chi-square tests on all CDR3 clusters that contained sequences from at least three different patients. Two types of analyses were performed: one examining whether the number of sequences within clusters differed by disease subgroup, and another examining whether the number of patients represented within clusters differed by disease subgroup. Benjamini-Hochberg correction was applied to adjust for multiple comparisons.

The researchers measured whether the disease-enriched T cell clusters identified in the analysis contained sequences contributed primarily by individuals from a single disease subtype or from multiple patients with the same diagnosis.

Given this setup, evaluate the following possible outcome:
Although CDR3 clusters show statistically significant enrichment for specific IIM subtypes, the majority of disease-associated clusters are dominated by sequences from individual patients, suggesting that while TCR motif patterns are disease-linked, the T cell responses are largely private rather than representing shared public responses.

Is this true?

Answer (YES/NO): NO